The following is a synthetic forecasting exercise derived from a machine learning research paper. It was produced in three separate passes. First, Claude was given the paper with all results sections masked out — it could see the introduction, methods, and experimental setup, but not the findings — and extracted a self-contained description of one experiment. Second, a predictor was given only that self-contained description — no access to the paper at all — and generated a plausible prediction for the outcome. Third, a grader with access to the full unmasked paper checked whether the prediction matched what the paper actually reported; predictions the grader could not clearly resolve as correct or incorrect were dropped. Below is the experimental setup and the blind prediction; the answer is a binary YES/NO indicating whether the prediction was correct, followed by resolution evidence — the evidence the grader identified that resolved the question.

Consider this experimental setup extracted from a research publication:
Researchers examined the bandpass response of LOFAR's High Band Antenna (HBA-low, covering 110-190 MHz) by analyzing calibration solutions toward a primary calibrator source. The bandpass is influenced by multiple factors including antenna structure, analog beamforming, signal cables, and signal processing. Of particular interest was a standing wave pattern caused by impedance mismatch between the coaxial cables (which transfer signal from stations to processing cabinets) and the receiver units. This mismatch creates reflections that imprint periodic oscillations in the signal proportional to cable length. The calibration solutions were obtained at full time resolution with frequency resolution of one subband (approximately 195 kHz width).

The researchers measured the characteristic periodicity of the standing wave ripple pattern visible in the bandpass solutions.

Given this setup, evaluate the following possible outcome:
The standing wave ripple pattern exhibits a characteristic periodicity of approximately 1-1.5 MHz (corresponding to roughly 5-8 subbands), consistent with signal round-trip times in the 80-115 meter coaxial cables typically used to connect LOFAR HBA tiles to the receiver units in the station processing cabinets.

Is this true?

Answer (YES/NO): YES